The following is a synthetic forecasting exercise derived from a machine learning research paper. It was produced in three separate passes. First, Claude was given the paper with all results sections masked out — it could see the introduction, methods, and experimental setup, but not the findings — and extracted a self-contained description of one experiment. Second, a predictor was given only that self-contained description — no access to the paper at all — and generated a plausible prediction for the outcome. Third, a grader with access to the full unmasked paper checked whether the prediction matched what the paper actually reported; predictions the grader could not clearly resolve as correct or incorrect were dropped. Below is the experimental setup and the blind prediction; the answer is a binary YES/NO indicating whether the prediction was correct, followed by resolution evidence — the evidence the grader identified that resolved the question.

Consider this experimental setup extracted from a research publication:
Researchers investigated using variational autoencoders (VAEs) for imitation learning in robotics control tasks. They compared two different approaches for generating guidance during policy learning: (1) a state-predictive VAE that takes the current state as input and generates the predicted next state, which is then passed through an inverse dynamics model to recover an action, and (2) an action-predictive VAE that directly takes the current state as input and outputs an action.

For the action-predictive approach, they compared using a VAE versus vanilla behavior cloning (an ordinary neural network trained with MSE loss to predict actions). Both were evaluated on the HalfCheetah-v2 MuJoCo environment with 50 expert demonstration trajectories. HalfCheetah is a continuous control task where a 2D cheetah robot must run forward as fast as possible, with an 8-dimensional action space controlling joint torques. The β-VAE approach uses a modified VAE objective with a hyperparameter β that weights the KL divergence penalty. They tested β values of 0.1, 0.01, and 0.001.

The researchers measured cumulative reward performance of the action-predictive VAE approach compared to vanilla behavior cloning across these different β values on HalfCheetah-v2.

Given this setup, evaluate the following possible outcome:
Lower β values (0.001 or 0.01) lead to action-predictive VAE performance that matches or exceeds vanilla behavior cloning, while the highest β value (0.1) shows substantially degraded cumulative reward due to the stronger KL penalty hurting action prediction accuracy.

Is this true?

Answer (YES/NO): NO